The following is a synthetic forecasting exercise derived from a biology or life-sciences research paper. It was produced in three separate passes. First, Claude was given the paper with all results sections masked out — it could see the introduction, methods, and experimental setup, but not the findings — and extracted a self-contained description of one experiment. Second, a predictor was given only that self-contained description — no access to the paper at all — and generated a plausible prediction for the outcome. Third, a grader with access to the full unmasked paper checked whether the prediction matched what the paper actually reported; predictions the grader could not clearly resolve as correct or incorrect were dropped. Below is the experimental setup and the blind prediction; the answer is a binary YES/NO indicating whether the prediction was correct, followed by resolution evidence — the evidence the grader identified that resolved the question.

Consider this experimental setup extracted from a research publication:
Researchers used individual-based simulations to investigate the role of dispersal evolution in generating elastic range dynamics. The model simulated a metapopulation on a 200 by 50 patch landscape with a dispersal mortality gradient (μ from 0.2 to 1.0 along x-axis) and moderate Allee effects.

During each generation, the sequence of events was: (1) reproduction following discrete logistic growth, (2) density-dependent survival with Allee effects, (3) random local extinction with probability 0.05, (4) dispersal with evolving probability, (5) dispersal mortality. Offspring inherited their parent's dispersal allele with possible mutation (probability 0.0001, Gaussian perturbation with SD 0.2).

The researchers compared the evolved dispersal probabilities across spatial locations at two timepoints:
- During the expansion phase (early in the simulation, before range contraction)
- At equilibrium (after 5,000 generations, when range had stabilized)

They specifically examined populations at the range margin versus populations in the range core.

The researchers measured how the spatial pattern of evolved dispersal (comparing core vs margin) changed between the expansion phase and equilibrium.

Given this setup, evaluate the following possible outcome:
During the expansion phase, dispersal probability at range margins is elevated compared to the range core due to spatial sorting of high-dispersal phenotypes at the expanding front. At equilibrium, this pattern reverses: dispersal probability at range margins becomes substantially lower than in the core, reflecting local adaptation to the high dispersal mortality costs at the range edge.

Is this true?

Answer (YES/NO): YES